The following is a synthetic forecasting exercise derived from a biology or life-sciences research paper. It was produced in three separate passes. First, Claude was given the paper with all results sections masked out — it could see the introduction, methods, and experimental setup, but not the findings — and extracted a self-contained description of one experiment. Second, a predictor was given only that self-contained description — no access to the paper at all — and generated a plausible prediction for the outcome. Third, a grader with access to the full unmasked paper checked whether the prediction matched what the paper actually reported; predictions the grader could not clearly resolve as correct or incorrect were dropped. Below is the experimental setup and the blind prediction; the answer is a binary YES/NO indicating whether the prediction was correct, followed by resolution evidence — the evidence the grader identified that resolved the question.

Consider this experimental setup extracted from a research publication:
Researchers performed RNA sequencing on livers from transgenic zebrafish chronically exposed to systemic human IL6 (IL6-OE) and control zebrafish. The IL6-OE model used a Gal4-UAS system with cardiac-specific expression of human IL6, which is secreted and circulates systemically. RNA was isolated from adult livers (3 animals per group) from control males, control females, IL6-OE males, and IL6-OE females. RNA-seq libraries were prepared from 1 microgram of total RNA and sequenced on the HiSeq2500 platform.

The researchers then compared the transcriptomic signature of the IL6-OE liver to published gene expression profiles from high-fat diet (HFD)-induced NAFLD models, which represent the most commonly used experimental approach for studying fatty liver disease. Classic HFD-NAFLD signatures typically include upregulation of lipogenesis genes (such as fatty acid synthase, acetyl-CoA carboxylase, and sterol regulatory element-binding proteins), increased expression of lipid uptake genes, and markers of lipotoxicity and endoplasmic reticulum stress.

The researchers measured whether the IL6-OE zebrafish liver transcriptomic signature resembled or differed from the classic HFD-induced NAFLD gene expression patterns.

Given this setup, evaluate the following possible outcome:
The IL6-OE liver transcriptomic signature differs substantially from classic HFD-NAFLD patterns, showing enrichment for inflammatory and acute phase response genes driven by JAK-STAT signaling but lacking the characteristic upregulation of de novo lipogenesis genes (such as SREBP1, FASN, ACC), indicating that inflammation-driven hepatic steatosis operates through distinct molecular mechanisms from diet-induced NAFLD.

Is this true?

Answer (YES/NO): YES